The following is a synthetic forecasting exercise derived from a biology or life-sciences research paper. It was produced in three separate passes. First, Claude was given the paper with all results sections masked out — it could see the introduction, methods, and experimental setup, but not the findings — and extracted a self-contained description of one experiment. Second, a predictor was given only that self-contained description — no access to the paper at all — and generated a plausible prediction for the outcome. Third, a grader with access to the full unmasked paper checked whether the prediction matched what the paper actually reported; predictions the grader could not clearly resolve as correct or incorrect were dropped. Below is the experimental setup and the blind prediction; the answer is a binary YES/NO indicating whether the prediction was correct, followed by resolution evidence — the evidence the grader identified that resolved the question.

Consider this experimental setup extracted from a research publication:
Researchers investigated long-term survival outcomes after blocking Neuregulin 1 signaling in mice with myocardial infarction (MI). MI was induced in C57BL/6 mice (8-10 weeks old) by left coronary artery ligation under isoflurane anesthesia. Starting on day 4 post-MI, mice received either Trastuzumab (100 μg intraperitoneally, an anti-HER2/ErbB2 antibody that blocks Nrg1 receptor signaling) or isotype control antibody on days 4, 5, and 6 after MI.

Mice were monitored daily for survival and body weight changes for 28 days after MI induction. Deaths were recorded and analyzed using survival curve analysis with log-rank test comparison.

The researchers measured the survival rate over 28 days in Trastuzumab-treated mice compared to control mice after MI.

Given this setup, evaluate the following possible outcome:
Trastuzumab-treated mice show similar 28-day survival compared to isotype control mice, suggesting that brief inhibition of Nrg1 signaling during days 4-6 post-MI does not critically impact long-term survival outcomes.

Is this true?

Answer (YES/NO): YES